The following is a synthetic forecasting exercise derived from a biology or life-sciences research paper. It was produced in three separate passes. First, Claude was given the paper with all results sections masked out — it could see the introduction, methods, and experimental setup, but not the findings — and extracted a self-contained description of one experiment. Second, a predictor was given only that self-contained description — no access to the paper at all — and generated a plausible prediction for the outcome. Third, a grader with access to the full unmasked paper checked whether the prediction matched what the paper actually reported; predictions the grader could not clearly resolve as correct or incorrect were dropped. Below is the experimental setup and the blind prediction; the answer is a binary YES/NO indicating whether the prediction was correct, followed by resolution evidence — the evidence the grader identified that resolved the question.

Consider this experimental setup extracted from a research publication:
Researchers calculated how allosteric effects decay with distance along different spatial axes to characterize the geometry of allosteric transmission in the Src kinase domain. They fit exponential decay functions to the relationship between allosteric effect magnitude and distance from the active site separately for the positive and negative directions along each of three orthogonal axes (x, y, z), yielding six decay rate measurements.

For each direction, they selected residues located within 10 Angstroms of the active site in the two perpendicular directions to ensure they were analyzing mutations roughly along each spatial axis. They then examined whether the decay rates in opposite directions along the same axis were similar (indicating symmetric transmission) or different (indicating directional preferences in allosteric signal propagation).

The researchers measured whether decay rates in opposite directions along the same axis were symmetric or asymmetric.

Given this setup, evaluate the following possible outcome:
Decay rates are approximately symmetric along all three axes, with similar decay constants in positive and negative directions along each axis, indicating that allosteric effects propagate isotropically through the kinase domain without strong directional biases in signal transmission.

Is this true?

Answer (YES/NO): NO